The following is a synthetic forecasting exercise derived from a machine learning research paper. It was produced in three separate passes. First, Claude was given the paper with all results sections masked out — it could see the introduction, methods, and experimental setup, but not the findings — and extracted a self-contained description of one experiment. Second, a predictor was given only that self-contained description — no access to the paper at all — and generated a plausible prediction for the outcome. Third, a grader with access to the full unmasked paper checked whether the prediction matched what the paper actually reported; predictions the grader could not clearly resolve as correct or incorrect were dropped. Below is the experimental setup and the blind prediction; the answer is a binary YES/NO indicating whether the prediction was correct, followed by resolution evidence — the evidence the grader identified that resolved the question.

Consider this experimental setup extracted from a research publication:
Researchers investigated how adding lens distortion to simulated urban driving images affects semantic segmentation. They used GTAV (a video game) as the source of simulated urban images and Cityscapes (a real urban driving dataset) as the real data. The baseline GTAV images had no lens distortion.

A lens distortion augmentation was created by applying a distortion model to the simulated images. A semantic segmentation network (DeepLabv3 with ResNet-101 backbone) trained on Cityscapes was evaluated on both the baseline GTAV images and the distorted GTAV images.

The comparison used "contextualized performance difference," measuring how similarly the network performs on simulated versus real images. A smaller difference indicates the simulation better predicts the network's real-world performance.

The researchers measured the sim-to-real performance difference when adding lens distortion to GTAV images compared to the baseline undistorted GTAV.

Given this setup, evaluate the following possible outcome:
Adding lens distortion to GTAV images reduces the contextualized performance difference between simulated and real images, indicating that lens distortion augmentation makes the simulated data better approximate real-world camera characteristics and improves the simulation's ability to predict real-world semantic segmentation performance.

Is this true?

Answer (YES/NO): NO